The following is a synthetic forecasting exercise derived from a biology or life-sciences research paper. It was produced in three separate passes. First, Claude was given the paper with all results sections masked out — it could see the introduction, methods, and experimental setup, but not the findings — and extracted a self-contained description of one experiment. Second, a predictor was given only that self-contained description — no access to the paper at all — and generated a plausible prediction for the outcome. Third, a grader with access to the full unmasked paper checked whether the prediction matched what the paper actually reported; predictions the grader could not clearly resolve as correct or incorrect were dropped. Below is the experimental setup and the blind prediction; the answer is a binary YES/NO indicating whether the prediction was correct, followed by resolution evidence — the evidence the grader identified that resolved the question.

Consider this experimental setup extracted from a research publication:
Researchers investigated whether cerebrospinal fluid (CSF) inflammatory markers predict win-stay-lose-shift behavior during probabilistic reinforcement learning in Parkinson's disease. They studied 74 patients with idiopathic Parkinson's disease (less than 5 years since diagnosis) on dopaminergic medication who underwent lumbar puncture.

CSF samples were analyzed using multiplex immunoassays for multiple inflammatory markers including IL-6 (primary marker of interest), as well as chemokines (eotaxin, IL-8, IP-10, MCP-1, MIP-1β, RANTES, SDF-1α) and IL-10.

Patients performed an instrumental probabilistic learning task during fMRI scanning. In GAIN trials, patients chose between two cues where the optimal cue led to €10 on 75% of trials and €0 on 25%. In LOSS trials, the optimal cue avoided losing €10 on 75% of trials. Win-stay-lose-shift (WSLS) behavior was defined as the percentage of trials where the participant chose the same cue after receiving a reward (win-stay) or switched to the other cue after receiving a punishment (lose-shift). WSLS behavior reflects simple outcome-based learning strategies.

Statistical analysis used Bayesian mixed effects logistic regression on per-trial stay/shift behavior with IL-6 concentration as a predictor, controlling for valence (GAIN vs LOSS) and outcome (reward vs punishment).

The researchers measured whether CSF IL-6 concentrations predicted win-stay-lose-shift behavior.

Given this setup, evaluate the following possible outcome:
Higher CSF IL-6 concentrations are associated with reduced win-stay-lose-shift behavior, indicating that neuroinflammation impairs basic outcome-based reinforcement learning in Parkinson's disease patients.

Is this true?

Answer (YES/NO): NO